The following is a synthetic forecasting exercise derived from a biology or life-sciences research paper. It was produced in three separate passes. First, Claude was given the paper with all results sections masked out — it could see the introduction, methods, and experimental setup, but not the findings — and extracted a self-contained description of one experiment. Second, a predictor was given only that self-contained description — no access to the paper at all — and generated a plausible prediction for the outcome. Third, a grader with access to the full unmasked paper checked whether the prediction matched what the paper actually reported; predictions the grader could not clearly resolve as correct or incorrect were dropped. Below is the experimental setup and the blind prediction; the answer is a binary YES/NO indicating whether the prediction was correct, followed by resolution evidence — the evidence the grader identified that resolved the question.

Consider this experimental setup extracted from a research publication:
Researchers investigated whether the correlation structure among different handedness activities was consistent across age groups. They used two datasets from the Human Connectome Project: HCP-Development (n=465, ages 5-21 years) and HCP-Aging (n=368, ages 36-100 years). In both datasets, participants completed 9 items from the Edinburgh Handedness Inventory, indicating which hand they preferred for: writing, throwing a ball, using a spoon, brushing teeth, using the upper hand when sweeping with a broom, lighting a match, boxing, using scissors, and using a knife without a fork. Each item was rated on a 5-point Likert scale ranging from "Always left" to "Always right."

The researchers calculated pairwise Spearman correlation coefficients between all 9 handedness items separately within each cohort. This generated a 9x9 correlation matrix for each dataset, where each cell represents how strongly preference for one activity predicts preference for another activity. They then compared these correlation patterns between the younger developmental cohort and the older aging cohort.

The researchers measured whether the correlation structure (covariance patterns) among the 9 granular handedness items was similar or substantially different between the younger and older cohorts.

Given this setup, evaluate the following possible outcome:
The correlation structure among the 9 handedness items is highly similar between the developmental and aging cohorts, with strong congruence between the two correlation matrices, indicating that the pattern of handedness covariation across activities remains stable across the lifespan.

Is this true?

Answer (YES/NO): YES